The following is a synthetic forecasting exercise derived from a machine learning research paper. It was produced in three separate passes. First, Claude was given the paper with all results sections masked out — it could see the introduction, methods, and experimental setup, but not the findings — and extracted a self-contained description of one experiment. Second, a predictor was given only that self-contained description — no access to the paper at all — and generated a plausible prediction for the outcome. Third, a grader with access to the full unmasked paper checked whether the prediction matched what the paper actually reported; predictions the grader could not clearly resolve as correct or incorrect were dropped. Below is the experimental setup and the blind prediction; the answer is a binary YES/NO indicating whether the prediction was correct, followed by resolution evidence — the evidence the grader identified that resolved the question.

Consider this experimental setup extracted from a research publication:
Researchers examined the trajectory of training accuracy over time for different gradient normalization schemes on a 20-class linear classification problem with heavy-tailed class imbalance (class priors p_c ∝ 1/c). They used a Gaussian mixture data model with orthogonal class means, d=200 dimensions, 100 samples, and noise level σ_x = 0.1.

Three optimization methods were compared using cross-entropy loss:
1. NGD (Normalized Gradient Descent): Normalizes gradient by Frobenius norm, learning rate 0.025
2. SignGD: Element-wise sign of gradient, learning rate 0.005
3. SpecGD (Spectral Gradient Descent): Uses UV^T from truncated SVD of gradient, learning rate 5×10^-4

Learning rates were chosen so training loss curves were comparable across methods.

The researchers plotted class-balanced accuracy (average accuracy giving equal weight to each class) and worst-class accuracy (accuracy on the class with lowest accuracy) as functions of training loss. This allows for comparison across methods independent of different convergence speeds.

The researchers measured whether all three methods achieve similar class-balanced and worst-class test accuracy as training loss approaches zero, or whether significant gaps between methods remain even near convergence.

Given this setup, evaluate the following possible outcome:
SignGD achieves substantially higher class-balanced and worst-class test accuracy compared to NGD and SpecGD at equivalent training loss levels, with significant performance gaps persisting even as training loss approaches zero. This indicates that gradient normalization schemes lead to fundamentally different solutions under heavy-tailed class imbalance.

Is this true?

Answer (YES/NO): NO